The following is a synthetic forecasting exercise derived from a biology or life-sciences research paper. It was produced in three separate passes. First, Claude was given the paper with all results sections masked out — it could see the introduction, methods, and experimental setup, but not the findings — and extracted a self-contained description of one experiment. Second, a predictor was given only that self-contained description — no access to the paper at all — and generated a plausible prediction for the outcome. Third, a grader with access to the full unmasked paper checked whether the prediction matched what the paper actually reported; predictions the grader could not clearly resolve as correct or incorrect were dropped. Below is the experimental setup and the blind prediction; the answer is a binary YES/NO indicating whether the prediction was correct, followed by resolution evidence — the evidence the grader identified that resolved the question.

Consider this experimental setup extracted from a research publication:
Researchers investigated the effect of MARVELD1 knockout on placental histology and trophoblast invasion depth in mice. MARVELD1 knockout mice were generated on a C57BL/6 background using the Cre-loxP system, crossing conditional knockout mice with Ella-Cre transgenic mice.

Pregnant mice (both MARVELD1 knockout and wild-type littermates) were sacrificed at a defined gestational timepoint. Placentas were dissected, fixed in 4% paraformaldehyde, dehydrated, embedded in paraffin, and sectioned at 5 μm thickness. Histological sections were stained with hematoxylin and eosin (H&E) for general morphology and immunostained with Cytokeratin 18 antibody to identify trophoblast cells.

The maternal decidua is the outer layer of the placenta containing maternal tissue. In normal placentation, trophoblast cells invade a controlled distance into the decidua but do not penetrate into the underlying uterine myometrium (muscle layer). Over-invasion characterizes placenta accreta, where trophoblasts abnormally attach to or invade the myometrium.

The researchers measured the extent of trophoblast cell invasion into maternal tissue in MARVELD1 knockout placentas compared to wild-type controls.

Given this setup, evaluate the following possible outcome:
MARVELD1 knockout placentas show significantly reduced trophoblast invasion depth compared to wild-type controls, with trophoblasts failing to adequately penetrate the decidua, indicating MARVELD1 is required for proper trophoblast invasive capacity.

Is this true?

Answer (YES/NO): NO